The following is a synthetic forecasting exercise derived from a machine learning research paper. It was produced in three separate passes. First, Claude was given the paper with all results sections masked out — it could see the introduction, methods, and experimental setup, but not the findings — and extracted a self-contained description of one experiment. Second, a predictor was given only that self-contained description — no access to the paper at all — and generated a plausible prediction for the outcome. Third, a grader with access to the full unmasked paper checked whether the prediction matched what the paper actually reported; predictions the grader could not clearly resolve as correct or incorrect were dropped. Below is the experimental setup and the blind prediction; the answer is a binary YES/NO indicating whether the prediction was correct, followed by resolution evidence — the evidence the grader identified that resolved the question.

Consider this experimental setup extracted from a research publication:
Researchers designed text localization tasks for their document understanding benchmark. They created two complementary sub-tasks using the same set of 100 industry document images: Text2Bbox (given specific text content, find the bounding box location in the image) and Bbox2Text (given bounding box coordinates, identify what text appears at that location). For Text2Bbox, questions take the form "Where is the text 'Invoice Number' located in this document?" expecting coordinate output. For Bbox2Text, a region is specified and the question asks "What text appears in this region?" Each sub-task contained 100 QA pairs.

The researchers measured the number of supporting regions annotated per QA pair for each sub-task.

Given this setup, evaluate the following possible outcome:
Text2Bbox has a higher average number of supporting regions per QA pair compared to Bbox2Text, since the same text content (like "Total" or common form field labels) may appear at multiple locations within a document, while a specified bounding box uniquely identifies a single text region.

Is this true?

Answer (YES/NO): NO